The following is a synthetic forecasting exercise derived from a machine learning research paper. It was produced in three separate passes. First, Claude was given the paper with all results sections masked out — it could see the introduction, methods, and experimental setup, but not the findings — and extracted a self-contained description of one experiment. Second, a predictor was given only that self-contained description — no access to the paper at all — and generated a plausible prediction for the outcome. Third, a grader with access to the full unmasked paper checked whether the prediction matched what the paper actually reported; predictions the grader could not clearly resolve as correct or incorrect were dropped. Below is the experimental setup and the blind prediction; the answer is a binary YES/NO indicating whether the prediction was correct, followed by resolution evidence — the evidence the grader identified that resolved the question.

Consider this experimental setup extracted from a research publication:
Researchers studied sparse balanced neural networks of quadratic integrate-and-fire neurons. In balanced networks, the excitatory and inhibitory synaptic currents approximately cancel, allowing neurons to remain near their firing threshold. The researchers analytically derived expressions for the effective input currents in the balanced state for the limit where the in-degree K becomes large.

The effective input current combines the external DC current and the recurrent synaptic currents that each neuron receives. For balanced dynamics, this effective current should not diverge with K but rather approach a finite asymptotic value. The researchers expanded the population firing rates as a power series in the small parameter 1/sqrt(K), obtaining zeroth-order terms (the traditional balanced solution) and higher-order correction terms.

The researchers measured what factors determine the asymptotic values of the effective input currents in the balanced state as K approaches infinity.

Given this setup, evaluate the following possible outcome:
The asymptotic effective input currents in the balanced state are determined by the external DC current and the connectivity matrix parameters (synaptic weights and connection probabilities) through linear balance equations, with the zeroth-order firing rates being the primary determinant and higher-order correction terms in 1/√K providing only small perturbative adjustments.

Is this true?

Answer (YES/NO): NO